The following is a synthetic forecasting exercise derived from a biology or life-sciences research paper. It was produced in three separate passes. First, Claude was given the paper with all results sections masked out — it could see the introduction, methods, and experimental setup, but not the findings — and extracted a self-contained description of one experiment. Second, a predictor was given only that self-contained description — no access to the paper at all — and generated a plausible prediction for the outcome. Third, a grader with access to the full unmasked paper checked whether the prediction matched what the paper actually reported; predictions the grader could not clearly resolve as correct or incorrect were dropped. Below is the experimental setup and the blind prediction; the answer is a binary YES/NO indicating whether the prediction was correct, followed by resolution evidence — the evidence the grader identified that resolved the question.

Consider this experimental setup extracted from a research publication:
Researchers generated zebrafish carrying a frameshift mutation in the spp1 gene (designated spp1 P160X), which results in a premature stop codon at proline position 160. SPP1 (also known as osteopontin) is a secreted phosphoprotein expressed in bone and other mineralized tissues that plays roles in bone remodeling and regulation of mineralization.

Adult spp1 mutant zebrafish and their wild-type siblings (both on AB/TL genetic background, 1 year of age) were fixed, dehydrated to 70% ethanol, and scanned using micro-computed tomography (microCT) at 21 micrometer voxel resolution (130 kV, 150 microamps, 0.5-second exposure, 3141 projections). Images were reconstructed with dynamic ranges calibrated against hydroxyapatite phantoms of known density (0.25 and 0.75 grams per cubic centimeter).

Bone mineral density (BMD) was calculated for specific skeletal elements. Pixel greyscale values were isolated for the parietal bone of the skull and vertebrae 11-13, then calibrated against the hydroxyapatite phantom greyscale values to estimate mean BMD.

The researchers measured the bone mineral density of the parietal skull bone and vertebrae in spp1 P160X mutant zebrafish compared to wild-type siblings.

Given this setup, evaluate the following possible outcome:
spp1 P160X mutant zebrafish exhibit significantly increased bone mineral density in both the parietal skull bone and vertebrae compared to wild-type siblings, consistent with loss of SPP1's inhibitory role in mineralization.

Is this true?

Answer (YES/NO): YES